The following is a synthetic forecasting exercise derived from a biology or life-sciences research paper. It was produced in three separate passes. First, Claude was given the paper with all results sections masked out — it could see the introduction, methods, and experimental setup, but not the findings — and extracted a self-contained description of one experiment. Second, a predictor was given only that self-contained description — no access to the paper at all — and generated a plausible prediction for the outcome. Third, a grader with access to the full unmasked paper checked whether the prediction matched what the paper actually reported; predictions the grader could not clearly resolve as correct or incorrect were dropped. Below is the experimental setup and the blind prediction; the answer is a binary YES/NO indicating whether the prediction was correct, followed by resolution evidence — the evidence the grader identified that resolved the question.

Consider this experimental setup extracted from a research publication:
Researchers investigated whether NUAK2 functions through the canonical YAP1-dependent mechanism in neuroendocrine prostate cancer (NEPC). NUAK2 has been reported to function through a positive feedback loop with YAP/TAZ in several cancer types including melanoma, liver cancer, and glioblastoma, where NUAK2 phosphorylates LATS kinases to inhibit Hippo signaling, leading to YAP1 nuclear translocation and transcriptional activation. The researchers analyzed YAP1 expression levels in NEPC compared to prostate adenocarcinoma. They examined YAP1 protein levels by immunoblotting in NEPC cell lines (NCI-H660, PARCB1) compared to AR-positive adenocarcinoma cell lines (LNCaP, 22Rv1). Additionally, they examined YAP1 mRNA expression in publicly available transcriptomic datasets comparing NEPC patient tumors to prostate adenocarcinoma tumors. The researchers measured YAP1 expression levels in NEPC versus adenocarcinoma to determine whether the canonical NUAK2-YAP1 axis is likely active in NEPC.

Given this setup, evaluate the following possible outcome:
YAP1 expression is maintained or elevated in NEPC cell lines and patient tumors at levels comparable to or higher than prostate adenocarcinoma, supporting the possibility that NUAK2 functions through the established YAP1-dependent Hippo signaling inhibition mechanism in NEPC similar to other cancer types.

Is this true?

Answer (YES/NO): NO